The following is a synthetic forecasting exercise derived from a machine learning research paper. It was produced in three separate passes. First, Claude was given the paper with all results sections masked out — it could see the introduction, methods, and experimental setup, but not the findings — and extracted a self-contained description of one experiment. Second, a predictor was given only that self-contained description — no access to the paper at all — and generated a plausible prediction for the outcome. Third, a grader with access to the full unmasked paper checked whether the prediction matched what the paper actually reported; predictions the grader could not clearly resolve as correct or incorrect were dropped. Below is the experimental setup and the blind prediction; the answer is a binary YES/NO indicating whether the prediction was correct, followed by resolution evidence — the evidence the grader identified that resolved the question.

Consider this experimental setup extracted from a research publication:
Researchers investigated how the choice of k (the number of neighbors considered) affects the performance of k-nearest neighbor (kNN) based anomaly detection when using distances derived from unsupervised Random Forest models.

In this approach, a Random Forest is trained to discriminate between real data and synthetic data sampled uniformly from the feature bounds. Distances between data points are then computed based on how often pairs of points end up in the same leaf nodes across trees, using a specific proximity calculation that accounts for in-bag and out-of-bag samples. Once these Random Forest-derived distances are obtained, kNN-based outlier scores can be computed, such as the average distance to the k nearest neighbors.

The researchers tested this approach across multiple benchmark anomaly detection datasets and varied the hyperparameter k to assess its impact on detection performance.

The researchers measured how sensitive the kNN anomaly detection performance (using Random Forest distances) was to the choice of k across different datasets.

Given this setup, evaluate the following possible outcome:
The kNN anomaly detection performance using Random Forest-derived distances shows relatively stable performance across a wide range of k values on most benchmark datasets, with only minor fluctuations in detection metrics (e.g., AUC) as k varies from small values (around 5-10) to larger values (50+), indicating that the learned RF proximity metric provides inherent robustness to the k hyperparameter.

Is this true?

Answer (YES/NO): NO